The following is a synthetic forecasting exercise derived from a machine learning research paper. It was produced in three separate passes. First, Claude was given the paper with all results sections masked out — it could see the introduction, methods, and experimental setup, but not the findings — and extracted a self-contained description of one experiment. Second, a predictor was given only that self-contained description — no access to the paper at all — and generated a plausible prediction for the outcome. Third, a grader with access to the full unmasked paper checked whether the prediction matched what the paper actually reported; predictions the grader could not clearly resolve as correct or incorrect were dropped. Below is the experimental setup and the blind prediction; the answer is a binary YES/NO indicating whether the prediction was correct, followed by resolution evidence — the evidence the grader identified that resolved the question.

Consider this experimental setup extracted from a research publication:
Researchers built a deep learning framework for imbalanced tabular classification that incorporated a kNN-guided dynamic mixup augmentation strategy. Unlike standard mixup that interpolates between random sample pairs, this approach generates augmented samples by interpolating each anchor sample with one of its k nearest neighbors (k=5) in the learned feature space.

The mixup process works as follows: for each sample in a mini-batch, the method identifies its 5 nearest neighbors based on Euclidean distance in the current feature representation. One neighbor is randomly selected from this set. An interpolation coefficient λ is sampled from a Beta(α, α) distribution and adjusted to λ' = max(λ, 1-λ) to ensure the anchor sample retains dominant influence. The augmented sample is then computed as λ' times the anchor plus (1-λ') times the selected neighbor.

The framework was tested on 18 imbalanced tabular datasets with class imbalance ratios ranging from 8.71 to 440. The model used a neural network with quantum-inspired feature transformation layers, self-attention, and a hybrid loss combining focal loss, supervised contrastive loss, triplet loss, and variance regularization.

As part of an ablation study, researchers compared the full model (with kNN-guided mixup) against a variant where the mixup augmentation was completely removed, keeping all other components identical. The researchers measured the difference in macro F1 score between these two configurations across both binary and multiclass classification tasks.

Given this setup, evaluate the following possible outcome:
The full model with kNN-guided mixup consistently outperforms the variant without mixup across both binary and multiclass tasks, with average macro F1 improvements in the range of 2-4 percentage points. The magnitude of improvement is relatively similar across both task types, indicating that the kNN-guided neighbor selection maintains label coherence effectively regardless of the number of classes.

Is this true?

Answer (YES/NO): NO